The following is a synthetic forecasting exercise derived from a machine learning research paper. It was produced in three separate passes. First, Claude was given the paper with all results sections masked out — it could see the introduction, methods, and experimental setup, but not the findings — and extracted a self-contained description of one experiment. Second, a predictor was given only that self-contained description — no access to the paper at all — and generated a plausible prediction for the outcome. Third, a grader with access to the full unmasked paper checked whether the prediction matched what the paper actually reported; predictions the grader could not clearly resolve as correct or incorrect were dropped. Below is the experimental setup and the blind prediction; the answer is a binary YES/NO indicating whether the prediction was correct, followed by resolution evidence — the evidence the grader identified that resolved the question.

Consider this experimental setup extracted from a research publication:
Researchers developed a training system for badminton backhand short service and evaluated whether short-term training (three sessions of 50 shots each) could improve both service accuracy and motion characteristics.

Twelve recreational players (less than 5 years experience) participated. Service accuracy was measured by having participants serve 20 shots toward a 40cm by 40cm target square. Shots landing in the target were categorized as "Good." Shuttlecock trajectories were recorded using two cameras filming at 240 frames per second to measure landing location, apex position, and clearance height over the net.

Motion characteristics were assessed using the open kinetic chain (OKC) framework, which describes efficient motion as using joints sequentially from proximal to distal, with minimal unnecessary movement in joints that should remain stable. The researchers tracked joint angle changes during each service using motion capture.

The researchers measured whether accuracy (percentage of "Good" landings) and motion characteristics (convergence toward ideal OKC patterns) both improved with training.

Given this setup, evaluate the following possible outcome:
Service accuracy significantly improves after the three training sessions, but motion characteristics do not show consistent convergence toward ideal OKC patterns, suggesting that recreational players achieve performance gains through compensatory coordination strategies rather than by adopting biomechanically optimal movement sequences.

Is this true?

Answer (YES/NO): NO